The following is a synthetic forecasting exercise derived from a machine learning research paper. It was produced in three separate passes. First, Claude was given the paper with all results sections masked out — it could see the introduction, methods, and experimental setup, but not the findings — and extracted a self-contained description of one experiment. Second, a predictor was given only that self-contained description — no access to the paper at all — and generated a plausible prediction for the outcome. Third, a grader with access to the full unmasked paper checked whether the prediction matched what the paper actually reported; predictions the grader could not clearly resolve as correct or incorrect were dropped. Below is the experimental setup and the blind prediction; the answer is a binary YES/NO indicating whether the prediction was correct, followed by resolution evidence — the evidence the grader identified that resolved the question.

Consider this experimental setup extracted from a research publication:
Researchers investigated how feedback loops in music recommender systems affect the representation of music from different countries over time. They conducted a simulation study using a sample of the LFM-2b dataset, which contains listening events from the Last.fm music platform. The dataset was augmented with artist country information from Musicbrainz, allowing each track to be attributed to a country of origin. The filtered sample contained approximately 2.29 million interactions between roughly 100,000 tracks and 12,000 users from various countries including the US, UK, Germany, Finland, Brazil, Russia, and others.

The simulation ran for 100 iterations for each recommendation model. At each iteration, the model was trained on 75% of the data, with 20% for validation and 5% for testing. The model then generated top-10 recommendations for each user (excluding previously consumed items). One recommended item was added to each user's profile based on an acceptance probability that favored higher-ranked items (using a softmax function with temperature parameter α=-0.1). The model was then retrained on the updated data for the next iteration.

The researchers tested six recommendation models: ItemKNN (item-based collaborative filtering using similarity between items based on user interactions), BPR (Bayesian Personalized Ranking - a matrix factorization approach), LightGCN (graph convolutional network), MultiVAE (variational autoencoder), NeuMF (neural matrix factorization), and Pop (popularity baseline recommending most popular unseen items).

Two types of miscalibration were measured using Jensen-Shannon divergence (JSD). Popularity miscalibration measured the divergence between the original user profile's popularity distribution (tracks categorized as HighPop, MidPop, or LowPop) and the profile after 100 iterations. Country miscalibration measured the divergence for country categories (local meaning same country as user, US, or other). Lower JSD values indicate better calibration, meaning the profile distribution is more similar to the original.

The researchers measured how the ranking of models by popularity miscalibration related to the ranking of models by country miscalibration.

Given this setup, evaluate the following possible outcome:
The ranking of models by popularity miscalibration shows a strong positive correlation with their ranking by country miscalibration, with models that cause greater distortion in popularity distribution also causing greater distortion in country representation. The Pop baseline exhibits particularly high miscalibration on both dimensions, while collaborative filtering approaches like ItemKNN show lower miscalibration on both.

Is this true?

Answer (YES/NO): NO